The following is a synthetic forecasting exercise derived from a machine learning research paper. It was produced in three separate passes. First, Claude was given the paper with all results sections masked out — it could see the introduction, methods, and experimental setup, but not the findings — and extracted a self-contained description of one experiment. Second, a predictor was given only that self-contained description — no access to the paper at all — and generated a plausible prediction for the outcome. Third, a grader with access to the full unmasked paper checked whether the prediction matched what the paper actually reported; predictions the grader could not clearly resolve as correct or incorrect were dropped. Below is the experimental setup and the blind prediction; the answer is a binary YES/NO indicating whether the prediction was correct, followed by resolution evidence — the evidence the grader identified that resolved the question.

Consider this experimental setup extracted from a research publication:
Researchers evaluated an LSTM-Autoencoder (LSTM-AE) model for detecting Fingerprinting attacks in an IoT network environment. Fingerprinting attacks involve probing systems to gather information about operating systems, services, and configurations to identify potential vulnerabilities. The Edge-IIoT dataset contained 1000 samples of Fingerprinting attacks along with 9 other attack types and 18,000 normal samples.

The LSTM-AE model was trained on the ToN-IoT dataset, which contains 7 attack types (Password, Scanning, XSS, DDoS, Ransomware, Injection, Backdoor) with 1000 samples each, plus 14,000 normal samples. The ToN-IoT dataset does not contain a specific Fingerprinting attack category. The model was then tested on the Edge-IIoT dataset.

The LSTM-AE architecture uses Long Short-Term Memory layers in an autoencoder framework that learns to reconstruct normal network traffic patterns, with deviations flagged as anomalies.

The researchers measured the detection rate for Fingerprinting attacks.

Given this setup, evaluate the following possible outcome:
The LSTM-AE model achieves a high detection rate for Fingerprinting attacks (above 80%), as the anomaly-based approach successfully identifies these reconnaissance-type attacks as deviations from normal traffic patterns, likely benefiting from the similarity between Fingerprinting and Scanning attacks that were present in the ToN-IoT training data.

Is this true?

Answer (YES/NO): YES